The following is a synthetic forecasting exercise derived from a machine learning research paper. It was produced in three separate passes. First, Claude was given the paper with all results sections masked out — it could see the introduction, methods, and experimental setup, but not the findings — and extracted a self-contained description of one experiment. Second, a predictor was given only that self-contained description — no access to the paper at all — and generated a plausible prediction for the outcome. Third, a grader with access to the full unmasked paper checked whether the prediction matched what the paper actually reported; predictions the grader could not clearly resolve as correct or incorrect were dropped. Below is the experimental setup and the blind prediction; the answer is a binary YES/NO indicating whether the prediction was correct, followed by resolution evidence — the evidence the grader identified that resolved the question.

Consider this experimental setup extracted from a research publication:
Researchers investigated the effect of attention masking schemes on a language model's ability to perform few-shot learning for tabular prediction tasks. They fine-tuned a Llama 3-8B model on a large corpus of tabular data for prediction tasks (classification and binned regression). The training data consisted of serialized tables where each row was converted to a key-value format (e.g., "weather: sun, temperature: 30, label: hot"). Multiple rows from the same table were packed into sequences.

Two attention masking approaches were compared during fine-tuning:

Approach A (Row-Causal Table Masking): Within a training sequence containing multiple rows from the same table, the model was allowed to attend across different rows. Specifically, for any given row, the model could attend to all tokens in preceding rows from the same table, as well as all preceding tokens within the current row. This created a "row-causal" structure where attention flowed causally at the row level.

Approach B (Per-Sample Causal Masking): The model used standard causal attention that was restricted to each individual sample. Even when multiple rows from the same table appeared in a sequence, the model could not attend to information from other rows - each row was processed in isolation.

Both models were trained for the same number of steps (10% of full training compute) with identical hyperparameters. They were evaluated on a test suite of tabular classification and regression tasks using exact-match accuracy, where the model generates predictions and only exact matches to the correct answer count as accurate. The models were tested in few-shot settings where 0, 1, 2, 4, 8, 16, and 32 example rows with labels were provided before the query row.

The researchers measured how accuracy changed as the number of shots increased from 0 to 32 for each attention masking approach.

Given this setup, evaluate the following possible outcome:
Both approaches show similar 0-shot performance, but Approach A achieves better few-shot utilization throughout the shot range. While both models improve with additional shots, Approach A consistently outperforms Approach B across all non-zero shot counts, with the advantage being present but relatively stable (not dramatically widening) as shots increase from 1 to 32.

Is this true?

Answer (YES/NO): NO